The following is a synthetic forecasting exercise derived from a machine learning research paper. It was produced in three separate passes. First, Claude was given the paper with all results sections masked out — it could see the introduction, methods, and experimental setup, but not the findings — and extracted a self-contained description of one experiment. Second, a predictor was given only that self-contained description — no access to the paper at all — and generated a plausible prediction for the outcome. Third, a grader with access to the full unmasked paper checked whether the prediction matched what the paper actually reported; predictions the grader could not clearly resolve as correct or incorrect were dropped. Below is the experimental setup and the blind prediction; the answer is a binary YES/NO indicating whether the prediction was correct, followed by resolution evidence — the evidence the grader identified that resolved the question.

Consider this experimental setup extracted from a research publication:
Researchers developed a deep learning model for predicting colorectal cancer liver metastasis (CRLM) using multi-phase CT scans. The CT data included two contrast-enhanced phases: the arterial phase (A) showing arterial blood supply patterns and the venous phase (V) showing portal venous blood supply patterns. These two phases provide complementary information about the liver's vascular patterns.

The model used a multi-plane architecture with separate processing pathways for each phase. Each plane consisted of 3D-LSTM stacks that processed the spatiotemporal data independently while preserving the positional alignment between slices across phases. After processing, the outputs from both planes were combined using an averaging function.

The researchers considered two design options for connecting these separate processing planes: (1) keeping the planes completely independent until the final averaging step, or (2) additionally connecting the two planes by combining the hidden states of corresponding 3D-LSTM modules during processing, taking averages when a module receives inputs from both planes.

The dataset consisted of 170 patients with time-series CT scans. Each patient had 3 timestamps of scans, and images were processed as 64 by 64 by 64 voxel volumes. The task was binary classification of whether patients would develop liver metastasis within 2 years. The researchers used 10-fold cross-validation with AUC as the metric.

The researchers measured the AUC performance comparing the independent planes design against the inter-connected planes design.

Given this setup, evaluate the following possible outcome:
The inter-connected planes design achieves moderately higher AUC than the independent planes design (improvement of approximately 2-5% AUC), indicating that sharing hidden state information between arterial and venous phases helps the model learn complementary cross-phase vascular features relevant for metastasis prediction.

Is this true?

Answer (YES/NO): NO